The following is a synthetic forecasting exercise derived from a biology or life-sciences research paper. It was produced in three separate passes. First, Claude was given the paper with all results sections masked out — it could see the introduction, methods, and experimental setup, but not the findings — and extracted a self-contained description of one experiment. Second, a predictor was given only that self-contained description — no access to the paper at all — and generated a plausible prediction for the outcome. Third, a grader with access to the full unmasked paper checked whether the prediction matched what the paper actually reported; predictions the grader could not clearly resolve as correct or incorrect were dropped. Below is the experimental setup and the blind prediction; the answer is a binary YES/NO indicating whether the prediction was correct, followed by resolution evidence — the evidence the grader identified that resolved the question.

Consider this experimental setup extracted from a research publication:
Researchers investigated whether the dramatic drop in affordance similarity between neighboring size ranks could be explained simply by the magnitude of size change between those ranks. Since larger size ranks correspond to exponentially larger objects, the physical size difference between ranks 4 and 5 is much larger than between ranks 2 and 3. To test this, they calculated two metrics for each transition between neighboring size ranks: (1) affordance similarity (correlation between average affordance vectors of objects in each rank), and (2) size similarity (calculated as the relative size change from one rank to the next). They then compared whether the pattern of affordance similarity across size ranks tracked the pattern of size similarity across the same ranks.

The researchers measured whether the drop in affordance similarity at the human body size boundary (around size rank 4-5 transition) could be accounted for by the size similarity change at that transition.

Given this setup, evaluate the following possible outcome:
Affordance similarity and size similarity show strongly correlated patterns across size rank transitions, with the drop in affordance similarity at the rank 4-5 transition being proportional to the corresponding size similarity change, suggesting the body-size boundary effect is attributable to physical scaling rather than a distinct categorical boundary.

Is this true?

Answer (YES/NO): NO